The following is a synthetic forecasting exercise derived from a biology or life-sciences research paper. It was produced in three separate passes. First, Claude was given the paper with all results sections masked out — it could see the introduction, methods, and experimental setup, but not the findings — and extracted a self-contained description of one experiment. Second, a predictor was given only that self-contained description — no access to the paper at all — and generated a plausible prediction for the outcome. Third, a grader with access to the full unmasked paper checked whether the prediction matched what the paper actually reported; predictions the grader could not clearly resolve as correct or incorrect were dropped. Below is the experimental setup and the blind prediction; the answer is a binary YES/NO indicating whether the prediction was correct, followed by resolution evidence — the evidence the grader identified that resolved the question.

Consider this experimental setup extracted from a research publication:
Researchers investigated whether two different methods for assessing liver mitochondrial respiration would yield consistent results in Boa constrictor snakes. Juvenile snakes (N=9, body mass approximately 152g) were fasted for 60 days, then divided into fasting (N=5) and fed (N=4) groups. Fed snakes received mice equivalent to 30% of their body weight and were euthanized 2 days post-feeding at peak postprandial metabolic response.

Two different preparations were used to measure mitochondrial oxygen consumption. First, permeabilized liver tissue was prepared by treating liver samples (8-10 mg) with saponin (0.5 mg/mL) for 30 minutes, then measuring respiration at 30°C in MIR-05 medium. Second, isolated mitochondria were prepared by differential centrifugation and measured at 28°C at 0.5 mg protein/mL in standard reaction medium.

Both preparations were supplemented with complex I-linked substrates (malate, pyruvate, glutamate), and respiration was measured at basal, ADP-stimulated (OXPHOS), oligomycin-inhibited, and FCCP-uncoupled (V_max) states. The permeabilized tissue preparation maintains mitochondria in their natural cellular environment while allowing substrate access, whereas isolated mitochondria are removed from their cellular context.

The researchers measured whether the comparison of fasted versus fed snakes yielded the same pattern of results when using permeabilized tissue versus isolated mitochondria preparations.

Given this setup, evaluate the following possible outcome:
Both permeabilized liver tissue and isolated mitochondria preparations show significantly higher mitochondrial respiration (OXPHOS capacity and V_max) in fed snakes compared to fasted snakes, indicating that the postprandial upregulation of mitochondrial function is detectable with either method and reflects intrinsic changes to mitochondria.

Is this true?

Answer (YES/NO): NO